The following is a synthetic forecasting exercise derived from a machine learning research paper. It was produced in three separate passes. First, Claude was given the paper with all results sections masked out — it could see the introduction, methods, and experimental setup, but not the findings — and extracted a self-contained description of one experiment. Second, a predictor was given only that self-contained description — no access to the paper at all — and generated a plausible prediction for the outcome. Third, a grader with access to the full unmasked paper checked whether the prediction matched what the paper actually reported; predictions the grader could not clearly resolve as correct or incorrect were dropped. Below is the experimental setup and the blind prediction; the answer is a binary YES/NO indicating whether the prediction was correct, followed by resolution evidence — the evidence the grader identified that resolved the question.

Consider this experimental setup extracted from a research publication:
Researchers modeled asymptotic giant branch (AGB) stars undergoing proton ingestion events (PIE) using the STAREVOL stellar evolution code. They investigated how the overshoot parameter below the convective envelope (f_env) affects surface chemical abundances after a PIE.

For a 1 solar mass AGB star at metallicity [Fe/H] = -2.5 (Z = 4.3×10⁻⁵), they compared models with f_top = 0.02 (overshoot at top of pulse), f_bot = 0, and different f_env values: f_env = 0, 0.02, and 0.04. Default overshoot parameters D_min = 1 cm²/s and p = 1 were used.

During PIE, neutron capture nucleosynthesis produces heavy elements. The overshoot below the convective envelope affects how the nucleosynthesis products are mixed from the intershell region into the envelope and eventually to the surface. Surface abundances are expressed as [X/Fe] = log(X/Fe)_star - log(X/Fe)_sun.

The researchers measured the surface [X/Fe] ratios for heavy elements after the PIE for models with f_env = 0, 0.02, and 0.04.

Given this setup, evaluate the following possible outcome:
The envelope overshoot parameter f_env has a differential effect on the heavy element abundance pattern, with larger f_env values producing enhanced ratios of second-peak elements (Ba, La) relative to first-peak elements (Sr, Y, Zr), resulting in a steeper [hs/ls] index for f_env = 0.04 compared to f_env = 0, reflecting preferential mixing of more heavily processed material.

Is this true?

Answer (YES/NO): NO